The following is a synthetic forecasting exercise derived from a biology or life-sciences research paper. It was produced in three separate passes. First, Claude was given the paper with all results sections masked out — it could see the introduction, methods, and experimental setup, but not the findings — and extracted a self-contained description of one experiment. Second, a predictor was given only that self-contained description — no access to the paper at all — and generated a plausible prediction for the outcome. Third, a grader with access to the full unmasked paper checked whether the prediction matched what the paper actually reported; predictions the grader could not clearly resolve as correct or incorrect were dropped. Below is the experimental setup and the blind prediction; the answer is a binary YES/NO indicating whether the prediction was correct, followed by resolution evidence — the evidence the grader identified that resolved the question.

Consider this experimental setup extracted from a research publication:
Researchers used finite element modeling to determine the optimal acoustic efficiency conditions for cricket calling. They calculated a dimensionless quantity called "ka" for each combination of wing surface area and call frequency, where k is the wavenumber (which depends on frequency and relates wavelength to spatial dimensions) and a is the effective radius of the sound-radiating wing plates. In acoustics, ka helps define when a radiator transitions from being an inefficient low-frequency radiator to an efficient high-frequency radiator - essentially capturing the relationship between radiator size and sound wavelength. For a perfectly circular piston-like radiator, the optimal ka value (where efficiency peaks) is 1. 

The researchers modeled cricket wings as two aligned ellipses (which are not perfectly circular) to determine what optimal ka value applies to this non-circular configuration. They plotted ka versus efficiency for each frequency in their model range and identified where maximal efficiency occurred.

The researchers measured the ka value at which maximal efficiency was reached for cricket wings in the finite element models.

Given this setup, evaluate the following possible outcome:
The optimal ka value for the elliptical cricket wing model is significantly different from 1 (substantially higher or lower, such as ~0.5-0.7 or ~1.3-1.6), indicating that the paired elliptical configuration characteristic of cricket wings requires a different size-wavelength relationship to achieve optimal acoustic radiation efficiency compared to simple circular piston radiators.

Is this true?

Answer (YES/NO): YES